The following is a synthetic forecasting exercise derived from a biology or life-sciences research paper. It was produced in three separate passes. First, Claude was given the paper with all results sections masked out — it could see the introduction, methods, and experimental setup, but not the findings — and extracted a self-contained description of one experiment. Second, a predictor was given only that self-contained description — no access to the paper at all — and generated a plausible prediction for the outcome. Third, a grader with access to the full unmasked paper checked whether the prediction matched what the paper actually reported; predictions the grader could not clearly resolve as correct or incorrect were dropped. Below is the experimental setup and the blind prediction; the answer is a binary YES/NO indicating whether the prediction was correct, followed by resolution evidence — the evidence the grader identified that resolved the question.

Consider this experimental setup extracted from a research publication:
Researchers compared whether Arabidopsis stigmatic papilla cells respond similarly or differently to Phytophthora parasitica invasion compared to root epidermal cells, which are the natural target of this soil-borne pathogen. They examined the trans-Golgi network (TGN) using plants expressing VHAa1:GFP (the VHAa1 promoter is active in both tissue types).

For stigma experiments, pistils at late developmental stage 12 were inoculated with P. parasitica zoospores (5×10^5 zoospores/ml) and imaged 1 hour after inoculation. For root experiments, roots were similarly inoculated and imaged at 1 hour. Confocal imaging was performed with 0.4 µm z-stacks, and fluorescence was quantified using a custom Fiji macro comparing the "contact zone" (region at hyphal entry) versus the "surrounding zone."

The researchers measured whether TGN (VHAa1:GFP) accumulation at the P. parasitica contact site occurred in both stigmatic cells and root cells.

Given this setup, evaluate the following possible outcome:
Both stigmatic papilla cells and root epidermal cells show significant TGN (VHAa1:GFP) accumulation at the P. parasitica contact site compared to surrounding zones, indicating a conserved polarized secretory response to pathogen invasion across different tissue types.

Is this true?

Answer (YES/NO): YES